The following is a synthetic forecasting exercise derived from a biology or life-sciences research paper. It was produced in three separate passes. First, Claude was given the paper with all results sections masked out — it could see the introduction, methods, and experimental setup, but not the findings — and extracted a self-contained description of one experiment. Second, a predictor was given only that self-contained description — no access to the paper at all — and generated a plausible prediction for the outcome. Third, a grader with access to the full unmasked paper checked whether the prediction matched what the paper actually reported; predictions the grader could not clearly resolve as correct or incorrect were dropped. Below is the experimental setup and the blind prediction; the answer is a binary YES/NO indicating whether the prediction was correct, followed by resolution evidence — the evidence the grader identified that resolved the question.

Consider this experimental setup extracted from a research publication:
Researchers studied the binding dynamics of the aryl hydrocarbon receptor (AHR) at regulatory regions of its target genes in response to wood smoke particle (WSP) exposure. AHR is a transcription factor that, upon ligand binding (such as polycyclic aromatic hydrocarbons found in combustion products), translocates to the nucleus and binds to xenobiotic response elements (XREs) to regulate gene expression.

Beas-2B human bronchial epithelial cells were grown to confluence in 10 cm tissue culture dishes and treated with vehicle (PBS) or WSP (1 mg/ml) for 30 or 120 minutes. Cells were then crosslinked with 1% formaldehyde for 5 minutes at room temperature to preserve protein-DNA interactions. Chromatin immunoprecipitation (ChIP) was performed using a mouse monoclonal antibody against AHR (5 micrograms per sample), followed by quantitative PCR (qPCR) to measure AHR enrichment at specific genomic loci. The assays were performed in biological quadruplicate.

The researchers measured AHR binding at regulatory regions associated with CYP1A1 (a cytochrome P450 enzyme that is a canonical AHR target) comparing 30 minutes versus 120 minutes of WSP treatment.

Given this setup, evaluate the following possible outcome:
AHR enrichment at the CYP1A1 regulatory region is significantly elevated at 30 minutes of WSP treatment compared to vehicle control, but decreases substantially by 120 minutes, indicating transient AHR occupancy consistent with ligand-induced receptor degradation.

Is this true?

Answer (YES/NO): YES